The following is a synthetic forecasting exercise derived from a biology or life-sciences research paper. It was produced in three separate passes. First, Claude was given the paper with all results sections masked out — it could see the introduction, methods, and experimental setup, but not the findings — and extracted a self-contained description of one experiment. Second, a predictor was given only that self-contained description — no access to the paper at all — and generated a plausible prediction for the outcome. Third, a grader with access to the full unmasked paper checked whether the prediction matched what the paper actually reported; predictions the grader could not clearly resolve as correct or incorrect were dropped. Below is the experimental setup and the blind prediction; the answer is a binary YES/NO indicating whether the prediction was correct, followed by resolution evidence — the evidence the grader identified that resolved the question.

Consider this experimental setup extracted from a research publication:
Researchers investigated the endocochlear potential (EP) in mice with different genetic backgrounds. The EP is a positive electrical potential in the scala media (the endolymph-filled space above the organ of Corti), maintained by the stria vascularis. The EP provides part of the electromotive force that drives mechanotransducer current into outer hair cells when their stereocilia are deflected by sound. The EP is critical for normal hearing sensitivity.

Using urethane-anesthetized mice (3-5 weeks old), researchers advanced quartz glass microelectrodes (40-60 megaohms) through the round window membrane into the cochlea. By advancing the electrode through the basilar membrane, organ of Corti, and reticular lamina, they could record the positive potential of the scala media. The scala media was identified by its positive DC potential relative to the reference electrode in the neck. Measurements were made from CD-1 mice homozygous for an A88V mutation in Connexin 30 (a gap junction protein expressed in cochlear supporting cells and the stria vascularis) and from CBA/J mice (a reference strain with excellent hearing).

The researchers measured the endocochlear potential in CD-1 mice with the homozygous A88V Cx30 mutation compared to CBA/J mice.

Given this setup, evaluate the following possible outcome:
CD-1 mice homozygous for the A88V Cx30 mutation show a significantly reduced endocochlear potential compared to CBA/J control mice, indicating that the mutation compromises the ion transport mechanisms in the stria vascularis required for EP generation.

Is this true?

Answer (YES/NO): YES